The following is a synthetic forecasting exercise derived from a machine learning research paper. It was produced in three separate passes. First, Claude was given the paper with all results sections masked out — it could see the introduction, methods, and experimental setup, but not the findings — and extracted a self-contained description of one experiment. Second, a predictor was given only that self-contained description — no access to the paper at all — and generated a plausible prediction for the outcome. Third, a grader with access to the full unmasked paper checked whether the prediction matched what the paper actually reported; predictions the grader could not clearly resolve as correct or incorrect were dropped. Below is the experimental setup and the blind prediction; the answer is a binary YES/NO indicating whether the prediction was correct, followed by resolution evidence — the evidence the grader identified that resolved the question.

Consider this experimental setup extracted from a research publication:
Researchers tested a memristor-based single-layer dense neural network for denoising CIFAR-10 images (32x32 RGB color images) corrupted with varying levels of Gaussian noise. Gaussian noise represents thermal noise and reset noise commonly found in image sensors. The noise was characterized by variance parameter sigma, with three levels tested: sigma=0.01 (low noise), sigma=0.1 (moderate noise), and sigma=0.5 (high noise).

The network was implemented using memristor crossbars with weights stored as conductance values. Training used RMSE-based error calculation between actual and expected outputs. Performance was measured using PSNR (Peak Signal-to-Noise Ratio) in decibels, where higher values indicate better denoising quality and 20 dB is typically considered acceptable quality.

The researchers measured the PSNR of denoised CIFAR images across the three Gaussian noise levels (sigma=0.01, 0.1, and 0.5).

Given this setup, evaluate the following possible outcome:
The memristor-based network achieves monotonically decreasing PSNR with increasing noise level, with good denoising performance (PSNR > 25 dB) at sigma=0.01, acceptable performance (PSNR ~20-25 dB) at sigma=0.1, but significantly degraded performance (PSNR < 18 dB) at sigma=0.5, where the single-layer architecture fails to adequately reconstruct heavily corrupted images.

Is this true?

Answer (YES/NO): NO